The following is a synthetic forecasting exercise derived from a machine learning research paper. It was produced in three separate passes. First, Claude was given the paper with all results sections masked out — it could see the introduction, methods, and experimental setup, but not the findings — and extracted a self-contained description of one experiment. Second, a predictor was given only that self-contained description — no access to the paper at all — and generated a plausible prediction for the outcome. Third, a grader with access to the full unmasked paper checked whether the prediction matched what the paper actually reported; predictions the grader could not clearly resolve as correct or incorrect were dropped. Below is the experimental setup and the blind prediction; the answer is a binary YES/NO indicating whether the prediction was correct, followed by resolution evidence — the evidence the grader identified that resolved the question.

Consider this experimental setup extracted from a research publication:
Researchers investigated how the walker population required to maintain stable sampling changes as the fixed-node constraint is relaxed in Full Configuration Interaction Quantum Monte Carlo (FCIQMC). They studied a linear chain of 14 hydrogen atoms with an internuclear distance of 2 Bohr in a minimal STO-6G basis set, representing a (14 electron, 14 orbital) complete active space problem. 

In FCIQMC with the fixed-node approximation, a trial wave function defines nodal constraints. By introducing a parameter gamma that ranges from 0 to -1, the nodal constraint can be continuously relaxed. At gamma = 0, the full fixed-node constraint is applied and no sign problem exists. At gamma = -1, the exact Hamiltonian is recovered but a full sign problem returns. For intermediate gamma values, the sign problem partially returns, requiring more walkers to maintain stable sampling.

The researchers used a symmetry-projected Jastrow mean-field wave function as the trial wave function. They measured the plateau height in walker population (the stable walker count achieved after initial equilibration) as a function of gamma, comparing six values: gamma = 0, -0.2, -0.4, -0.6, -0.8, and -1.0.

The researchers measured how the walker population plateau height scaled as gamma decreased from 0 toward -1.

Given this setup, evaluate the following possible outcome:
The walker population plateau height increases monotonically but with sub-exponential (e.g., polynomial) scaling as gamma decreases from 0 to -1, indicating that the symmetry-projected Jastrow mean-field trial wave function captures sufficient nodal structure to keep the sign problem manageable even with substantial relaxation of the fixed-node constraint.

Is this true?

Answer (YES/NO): NO